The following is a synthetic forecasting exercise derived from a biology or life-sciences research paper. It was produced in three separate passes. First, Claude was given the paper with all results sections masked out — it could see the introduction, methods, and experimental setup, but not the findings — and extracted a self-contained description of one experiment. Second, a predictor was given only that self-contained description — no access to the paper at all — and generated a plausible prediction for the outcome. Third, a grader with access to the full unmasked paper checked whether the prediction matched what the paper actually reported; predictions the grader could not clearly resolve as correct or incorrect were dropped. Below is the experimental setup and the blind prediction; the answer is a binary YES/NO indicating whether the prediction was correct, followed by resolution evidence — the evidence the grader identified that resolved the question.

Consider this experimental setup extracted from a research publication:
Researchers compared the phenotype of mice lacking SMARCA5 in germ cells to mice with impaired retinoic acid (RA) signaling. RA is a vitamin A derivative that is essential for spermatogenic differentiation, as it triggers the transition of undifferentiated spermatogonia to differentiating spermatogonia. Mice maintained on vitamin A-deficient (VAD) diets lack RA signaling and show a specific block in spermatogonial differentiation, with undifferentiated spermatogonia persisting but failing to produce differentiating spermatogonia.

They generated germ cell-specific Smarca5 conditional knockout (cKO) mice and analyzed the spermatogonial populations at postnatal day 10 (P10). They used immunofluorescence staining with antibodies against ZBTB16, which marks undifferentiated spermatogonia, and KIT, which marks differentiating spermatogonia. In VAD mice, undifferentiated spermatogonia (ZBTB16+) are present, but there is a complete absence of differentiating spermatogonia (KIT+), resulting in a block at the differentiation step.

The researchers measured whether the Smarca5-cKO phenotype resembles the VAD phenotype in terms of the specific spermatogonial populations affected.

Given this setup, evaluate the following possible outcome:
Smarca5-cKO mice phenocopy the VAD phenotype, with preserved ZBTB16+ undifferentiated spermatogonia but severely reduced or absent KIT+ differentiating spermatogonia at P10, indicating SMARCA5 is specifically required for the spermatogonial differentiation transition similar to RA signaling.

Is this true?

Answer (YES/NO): YES